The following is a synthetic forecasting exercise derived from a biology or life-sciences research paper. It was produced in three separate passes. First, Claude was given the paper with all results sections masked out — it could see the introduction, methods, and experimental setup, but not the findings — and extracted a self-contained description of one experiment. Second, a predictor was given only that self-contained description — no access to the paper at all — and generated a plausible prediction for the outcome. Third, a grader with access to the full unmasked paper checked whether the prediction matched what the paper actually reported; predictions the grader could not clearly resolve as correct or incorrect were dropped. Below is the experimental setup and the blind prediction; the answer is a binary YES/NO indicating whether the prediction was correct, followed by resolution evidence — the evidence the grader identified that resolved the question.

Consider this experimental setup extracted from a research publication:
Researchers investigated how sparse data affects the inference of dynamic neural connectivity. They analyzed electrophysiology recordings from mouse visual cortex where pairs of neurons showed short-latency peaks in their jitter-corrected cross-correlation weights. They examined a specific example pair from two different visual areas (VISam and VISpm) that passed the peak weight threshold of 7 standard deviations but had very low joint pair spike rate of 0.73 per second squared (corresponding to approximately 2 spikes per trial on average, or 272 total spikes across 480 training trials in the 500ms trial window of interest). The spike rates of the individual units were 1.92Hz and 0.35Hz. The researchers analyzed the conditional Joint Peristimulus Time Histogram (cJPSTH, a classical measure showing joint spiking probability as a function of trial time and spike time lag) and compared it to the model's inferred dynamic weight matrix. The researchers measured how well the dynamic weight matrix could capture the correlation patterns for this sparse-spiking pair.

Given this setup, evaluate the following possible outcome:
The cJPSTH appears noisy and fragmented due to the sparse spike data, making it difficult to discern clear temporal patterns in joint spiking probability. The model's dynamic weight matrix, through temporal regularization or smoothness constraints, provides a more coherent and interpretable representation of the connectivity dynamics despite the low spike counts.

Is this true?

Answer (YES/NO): NO